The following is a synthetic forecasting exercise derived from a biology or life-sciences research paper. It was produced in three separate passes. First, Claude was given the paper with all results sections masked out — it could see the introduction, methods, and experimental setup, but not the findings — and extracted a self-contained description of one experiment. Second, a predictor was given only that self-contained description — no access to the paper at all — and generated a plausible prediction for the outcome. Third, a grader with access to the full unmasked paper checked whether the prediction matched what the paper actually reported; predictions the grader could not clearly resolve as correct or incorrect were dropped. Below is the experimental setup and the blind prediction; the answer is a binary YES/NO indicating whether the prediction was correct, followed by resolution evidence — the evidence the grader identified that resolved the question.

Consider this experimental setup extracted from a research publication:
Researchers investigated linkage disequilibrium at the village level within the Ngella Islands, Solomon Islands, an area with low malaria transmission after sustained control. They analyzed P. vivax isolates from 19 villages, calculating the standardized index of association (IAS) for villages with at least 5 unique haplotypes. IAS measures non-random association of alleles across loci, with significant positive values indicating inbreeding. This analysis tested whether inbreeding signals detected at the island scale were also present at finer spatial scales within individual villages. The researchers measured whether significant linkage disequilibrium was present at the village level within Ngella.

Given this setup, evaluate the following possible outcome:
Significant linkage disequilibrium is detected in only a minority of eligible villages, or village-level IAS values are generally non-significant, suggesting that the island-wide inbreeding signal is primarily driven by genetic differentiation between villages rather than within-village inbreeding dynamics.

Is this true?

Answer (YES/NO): NO